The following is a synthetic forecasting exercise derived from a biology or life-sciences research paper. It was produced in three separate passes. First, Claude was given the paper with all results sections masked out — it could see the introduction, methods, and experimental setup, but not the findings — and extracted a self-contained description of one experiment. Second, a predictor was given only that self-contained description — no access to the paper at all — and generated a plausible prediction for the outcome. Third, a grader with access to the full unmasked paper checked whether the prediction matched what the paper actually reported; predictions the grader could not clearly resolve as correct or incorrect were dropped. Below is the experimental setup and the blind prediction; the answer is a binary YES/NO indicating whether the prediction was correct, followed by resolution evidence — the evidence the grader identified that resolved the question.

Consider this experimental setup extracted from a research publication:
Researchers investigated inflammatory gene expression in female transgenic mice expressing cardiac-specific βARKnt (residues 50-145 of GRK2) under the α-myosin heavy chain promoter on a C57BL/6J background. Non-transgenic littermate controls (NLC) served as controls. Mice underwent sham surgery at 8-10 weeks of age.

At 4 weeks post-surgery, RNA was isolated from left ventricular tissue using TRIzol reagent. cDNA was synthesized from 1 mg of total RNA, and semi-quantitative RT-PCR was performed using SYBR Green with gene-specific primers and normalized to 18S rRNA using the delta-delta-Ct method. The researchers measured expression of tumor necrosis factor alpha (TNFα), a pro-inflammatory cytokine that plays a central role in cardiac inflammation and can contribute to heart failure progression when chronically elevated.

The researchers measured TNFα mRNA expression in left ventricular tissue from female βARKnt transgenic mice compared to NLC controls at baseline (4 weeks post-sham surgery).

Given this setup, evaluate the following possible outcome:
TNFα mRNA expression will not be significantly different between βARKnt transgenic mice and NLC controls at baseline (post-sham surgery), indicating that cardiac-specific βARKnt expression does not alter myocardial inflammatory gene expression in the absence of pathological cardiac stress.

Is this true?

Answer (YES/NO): NO